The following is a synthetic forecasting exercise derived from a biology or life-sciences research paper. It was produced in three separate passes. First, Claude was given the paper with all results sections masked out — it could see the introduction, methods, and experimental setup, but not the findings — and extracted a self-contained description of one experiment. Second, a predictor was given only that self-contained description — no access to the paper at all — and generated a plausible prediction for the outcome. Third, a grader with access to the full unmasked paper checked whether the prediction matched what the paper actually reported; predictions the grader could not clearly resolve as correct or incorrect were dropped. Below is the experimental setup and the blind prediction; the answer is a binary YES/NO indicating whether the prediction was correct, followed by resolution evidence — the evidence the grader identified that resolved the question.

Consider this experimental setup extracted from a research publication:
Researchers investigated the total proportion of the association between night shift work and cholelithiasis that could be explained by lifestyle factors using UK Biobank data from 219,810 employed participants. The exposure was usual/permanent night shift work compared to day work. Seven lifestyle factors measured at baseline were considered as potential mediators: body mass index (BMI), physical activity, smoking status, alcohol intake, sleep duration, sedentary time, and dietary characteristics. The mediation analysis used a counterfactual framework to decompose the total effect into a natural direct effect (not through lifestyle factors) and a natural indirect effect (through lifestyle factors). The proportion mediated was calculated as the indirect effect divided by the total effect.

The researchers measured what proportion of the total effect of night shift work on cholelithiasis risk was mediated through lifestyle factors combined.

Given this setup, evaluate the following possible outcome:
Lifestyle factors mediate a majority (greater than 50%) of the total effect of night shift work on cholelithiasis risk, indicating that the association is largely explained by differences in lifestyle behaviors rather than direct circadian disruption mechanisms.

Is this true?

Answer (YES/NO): NO